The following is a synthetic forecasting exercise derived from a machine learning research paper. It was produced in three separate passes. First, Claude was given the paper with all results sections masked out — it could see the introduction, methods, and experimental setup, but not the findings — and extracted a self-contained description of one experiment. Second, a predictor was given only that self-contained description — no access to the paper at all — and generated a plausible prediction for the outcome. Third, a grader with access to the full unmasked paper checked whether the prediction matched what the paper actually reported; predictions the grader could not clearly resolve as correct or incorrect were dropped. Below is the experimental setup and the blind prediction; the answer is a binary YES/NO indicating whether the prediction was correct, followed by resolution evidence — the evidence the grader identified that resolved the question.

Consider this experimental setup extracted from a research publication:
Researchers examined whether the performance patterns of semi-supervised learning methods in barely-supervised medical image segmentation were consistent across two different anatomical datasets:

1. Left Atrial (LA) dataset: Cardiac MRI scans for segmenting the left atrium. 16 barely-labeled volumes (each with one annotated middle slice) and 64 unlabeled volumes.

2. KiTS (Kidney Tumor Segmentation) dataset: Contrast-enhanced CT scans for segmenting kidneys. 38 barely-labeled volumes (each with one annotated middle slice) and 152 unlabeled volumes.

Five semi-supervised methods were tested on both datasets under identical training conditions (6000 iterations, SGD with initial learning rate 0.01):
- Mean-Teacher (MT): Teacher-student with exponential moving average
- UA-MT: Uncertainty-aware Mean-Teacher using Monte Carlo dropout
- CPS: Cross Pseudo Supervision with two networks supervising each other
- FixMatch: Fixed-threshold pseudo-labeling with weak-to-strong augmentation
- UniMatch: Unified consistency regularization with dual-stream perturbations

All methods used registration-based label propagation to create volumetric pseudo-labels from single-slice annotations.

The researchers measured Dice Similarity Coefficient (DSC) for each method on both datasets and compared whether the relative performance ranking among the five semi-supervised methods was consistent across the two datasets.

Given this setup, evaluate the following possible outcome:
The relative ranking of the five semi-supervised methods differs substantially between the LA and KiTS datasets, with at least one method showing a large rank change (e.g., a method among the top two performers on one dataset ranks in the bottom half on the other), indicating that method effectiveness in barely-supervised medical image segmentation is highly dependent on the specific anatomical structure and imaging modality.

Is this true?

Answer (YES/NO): YES